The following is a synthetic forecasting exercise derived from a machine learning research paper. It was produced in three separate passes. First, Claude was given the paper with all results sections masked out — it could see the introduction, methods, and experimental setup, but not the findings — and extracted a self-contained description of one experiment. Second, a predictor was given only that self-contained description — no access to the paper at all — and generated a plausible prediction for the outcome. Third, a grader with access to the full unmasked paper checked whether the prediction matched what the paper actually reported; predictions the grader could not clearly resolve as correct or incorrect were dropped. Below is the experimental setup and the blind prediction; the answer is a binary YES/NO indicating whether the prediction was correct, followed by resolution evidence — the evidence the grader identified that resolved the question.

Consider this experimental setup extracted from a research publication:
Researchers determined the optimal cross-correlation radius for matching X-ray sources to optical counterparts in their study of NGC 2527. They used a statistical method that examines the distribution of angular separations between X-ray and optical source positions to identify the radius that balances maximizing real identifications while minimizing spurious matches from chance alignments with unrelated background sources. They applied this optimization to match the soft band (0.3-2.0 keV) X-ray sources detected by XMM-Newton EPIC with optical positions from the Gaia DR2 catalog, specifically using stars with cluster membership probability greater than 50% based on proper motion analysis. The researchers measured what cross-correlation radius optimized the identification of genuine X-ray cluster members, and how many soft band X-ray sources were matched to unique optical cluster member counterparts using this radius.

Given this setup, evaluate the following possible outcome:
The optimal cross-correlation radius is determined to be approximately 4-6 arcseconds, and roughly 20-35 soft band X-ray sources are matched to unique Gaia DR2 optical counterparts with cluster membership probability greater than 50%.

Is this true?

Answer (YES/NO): NO